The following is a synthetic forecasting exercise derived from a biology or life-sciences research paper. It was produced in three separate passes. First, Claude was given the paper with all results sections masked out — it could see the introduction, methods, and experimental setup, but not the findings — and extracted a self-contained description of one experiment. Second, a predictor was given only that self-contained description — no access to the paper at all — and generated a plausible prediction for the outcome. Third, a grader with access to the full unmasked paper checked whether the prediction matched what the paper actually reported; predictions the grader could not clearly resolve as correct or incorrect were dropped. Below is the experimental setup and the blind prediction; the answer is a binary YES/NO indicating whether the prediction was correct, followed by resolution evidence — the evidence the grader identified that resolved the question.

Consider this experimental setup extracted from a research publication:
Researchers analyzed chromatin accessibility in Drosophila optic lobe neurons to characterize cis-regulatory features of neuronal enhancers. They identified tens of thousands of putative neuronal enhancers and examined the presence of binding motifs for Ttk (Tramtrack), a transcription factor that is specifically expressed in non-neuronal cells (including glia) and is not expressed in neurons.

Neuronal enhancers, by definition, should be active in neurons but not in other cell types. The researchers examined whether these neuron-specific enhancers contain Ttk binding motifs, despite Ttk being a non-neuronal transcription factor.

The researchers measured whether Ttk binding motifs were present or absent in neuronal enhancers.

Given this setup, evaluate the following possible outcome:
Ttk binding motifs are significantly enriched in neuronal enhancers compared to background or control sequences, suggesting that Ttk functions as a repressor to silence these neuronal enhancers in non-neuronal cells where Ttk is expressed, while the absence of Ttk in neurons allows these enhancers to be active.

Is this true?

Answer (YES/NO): YES